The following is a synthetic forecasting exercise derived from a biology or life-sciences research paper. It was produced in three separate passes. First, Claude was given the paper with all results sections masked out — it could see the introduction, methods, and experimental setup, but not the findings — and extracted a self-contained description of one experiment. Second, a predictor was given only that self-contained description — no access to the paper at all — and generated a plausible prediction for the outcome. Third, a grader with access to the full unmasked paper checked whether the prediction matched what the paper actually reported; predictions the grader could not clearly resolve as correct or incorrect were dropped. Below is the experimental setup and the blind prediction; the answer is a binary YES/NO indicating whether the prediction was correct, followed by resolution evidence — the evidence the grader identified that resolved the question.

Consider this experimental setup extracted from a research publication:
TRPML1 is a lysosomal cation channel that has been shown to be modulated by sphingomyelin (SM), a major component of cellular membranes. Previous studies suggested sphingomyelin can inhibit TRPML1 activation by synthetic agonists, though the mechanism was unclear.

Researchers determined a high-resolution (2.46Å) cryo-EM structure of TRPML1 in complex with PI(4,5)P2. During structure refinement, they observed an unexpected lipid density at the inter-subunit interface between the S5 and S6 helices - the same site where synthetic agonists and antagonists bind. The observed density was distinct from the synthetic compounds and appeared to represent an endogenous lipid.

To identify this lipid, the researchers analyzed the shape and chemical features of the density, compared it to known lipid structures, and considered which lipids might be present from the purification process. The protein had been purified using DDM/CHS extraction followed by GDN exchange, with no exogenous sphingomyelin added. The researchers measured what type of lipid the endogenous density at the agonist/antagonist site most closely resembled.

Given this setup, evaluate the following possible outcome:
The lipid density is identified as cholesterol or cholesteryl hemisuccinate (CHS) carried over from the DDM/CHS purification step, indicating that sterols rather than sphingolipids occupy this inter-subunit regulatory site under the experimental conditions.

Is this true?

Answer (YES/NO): NO